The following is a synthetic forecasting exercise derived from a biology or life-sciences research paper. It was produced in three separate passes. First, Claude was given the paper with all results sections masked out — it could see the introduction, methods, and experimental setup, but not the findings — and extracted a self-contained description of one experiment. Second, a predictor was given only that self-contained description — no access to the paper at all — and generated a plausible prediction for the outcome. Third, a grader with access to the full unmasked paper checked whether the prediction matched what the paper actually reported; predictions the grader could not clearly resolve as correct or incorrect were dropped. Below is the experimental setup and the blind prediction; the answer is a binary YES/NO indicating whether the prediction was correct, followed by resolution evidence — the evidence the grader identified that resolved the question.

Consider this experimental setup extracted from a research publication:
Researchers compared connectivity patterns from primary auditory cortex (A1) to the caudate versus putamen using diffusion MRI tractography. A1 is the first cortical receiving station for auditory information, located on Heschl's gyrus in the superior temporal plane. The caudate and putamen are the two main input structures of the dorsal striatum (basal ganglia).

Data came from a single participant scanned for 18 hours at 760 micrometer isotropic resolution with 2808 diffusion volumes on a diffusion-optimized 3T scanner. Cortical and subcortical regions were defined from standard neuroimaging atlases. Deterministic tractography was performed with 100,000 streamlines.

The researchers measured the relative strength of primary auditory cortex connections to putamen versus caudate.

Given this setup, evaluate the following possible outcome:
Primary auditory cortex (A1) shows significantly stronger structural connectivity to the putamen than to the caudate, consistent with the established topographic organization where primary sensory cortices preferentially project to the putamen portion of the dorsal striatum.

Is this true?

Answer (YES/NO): YES